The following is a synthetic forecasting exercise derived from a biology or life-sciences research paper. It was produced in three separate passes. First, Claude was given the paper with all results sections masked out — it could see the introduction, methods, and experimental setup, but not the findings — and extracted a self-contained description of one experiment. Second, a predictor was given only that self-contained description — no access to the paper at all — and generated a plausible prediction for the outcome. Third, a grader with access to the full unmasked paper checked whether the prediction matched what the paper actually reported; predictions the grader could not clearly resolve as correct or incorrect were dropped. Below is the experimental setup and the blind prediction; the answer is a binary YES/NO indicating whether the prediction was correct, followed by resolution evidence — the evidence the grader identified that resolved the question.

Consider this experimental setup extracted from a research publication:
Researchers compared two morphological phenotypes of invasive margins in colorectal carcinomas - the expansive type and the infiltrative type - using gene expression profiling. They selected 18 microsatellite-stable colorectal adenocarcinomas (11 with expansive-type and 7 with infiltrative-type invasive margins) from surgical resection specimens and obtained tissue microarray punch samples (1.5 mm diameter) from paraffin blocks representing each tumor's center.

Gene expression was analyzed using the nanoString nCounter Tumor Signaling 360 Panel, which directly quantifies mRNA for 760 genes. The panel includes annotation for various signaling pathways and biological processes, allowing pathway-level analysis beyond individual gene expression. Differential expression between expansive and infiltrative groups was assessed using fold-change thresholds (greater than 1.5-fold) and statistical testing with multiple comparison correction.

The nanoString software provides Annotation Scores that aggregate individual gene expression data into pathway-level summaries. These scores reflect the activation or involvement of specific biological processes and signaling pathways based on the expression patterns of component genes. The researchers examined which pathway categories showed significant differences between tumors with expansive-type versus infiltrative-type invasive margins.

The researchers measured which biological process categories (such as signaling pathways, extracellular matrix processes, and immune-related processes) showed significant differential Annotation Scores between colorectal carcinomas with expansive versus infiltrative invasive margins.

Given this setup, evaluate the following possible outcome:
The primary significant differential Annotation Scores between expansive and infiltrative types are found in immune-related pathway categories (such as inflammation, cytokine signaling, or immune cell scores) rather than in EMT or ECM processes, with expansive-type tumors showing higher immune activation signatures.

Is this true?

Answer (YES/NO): NO